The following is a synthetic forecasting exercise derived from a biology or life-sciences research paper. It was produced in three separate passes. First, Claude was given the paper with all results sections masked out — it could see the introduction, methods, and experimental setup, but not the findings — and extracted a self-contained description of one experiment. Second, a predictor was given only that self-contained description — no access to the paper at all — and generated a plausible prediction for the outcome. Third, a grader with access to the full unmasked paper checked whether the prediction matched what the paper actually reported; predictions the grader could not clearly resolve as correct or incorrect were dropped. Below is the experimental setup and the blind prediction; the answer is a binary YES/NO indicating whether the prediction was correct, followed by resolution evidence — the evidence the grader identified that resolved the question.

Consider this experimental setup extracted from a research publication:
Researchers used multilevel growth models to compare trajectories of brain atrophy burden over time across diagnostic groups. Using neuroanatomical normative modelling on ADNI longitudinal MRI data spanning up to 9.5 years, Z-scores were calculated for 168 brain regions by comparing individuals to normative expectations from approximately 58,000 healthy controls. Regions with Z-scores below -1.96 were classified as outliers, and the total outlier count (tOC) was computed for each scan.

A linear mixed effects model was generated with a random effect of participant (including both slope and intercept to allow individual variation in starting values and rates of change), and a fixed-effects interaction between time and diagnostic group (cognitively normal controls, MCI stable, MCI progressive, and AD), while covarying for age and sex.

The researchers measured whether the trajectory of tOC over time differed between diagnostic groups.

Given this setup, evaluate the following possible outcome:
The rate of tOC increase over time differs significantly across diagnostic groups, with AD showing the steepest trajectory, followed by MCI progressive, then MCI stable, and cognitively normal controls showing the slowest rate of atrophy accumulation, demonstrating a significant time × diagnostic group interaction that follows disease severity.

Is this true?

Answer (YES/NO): YES